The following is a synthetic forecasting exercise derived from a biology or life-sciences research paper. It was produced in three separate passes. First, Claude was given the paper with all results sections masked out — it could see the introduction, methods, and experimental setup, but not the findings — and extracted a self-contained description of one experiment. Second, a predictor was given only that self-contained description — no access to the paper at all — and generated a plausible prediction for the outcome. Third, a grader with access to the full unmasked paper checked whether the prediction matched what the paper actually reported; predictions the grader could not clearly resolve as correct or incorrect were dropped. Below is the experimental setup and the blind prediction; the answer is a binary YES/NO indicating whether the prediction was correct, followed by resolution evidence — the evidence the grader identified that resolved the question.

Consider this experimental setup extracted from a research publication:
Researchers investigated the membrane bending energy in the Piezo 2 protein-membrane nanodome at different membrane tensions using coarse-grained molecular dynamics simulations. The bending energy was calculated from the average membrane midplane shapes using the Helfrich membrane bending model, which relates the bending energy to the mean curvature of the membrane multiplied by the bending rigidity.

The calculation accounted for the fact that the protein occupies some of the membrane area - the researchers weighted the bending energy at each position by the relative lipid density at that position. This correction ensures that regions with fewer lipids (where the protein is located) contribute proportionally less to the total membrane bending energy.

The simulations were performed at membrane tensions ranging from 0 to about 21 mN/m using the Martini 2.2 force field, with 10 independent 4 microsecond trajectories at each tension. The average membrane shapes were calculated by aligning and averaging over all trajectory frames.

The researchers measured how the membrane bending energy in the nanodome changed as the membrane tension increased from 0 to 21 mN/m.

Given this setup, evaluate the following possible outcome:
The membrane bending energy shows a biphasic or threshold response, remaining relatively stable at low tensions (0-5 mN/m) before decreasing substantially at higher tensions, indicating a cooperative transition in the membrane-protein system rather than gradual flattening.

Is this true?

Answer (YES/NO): NO